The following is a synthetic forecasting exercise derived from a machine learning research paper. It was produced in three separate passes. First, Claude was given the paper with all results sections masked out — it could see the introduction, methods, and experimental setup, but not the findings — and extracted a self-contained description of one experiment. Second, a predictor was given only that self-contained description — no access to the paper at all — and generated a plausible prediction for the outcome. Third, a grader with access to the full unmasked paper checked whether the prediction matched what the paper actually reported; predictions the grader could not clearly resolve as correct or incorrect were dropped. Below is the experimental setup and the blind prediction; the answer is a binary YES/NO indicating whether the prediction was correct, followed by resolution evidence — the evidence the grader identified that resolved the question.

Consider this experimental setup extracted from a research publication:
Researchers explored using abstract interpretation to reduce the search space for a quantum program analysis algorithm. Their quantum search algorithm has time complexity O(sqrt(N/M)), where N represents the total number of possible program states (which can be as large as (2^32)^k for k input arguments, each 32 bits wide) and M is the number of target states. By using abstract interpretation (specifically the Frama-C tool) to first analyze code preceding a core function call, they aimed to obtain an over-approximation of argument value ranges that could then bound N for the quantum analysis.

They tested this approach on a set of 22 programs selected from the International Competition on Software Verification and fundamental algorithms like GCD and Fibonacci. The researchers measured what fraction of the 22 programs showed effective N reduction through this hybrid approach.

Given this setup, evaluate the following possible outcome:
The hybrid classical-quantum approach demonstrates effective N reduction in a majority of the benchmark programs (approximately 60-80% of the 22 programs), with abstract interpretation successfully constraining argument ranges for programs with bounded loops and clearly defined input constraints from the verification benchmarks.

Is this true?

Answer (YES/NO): YES